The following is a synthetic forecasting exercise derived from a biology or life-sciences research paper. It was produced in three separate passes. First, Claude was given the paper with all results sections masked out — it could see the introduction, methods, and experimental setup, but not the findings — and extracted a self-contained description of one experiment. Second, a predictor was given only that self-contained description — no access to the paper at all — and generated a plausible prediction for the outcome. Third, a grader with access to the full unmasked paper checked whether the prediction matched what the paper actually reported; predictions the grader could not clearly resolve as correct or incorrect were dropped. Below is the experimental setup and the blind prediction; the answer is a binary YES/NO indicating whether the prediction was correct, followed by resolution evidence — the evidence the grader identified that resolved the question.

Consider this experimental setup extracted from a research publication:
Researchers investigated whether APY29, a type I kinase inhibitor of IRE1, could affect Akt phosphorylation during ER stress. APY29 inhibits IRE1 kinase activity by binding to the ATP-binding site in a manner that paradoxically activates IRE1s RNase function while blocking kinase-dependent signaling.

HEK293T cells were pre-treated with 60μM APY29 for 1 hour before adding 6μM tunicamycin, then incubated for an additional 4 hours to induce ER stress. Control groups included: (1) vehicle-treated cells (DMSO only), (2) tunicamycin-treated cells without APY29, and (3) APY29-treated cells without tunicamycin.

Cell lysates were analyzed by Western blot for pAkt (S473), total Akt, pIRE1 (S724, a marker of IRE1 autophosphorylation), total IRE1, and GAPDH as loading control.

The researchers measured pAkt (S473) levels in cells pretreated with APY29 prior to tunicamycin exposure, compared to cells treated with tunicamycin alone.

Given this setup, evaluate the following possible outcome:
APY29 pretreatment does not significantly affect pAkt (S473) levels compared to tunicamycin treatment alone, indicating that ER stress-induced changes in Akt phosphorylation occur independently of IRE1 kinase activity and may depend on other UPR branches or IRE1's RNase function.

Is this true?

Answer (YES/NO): YES